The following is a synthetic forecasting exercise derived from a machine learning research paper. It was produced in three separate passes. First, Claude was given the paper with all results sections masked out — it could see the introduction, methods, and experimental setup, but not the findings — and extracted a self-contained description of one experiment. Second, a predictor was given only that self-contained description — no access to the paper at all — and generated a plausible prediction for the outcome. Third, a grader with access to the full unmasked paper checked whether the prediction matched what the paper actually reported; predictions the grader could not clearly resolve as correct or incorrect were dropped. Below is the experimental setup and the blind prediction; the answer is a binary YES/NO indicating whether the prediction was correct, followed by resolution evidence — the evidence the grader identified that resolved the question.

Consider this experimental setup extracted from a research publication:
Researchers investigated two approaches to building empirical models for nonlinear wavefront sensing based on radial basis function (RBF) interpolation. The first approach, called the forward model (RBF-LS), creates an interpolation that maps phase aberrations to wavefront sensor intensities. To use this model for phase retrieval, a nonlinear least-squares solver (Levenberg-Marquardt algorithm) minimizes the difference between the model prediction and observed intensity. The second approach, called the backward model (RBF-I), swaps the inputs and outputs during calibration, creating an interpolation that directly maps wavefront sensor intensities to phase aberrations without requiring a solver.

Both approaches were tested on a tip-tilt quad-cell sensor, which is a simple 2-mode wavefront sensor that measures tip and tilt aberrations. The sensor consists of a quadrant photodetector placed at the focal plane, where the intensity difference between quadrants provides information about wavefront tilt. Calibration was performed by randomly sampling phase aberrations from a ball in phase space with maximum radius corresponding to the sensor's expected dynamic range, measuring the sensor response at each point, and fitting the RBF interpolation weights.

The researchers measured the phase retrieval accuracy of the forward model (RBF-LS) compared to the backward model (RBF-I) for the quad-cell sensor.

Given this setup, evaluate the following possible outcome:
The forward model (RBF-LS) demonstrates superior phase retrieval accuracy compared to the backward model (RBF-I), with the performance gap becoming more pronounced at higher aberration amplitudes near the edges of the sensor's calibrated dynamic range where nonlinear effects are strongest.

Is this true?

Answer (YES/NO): NO